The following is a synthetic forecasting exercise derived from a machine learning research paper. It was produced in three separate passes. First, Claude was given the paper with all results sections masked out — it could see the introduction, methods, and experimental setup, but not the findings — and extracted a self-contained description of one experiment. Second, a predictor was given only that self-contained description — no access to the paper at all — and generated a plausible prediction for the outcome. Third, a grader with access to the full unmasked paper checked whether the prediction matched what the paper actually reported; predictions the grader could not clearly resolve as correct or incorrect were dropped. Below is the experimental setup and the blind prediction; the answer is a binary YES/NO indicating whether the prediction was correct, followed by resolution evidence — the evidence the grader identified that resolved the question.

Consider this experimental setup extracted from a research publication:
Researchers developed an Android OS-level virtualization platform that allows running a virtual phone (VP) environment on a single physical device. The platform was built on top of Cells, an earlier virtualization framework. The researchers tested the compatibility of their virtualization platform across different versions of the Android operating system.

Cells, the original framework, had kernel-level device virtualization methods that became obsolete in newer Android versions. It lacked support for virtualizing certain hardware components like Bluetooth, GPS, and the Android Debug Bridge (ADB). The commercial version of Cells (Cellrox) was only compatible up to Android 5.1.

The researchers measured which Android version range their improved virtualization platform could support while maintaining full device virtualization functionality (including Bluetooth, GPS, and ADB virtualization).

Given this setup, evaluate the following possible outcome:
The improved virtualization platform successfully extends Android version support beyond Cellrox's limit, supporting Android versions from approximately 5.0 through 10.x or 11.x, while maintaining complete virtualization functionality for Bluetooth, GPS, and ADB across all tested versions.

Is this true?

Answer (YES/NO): NO